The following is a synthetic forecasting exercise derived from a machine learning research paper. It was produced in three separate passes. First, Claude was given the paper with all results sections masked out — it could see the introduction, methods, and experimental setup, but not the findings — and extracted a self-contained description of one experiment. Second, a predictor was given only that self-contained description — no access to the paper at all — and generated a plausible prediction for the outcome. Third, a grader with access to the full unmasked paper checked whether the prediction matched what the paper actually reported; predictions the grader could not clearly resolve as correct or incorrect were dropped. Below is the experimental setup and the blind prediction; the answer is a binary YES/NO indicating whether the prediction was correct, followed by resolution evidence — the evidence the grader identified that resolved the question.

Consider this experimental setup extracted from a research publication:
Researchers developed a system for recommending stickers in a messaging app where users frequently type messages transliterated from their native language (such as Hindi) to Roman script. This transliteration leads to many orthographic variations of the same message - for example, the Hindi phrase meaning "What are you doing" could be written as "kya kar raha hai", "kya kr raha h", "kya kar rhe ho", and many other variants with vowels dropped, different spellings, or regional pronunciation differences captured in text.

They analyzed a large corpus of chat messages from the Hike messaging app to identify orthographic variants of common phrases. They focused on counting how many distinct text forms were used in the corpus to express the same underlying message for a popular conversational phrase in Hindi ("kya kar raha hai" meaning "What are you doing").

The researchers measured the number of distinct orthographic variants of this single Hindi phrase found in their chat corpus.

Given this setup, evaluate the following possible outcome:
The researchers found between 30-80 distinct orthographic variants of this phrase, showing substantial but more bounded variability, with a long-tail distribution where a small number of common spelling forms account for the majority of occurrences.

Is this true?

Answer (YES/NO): NO